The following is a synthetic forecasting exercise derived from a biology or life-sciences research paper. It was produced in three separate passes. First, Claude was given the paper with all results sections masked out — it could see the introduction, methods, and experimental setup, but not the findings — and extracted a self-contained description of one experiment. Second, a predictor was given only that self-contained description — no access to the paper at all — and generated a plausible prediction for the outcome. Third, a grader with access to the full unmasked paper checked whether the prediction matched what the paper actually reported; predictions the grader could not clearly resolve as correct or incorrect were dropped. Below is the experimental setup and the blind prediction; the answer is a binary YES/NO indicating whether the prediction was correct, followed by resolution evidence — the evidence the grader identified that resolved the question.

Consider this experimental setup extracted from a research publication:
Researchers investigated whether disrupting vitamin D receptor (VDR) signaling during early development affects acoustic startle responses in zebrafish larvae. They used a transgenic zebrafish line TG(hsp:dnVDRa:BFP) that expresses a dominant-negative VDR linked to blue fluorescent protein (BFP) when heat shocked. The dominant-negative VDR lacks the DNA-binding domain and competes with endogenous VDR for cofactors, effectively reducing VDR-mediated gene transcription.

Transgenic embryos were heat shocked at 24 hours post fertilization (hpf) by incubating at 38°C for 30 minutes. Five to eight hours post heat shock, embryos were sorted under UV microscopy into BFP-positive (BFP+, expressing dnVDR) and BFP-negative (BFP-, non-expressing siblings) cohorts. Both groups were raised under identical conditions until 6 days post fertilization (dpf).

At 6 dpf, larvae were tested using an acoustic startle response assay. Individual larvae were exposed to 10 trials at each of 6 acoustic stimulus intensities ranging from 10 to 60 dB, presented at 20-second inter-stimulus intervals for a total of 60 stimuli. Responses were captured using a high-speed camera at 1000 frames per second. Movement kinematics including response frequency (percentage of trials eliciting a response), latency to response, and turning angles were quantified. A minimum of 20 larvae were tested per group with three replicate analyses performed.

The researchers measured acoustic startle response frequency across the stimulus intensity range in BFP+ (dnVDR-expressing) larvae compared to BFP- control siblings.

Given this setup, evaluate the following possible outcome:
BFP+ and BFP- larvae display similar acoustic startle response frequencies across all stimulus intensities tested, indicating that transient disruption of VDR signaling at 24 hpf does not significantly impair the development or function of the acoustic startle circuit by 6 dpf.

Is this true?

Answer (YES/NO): NO